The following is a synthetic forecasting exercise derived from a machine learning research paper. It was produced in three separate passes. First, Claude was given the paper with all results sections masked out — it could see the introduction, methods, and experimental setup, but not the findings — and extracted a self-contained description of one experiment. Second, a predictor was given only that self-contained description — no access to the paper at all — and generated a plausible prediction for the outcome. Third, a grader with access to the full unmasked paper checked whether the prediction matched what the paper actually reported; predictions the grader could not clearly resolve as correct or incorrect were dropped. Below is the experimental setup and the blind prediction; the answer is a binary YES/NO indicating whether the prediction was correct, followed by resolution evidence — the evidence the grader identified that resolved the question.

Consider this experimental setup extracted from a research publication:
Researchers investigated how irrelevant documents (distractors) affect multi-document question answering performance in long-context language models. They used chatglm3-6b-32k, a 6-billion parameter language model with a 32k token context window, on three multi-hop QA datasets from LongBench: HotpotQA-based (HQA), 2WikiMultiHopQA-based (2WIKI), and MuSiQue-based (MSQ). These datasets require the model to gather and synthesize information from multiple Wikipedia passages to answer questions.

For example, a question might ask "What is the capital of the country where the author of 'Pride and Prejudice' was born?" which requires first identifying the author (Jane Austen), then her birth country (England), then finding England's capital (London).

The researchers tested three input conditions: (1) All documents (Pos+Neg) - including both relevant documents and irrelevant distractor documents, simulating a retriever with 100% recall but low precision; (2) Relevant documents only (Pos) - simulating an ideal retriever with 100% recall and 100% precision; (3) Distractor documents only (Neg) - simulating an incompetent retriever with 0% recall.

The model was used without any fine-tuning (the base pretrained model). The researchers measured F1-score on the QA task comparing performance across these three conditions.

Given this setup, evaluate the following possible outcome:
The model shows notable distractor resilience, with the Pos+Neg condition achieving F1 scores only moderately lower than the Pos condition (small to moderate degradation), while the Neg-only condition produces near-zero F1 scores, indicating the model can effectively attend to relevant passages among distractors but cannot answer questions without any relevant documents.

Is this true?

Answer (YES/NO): NO